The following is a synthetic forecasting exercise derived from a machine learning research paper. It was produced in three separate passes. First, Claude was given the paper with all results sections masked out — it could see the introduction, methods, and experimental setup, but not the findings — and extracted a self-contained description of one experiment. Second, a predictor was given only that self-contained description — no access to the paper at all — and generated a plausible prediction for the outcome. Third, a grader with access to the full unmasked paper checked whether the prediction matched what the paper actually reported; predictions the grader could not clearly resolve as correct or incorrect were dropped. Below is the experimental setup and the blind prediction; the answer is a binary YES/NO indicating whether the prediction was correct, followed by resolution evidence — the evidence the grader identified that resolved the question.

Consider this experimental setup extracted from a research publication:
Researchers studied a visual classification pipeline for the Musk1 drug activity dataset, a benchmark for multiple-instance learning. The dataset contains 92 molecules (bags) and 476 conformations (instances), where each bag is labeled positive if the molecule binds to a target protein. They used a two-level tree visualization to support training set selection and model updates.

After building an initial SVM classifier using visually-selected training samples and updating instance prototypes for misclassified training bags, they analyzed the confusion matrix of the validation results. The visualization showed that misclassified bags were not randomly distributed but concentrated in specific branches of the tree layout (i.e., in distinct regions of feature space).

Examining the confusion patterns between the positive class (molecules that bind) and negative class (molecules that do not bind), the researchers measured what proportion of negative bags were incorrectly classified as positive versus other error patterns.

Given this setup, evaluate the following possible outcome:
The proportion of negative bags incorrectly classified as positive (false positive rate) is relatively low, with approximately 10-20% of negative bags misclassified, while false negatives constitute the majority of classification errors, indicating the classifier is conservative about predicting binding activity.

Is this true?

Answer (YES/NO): NO